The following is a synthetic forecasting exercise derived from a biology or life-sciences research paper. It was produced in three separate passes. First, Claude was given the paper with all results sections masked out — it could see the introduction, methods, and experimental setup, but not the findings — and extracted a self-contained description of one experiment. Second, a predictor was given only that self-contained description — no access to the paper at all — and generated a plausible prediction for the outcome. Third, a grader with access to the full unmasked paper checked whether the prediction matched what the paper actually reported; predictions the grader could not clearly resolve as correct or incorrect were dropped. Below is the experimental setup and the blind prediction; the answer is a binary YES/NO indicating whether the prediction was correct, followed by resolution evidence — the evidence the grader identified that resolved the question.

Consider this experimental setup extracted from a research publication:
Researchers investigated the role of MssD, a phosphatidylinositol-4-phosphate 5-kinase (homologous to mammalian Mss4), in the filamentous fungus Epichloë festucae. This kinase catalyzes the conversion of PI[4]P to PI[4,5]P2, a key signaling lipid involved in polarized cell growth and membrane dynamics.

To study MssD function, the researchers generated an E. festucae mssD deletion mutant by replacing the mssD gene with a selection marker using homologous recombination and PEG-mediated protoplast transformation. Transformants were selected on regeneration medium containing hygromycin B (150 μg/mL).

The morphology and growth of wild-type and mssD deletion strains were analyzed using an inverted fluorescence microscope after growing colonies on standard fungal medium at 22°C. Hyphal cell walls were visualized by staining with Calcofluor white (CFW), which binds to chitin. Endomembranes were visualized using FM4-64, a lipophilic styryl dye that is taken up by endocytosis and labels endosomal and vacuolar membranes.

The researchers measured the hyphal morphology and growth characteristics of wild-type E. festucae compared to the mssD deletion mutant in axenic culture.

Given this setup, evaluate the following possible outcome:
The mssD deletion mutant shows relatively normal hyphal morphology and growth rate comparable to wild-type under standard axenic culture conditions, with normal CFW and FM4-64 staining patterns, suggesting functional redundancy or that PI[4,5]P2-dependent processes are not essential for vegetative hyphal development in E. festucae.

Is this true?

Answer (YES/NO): NO